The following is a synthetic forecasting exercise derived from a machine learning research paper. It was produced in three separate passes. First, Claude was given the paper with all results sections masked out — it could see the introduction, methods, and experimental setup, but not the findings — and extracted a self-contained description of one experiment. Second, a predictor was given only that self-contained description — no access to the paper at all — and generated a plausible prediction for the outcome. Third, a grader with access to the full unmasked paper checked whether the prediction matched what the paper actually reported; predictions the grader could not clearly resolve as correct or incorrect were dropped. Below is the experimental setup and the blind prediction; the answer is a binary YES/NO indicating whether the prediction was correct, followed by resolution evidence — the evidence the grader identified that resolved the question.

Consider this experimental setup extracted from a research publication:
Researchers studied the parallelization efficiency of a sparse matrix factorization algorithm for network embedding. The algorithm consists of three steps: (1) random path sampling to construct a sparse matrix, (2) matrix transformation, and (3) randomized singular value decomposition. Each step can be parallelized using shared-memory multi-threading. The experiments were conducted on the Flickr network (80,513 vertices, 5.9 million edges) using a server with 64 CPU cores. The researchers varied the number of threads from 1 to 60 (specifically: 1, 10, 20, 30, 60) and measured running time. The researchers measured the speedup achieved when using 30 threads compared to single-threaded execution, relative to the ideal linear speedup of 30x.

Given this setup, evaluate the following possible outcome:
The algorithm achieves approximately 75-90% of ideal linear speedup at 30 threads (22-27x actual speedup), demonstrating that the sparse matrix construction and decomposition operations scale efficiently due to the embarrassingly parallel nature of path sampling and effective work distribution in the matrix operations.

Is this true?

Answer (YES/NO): NO